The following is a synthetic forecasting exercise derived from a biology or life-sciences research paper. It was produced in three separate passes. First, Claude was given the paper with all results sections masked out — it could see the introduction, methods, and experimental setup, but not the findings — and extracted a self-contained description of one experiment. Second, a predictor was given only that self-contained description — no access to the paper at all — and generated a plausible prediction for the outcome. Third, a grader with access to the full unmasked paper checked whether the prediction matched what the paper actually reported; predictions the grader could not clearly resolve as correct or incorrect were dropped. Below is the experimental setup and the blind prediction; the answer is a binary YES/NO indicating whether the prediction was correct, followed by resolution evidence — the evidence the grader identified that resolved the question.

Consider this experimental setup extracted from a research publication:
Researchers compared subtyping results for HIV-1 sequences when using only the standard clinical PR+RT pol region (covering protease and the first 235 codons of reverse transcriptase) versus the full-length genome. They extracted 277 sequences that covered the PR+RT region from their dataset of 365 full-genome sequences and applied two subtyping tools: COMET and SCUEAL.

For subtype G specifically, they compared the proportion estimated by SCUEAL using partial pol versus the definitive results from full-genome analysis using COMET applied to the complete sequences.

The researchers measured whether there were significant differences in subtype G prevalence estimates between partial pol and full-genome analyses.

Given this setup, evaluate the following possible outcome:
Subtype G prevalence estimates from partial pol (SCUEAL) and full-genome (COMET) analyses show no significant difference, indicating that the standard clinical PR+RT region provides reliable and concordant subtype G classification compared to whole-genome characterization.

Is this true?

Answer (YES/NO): NO